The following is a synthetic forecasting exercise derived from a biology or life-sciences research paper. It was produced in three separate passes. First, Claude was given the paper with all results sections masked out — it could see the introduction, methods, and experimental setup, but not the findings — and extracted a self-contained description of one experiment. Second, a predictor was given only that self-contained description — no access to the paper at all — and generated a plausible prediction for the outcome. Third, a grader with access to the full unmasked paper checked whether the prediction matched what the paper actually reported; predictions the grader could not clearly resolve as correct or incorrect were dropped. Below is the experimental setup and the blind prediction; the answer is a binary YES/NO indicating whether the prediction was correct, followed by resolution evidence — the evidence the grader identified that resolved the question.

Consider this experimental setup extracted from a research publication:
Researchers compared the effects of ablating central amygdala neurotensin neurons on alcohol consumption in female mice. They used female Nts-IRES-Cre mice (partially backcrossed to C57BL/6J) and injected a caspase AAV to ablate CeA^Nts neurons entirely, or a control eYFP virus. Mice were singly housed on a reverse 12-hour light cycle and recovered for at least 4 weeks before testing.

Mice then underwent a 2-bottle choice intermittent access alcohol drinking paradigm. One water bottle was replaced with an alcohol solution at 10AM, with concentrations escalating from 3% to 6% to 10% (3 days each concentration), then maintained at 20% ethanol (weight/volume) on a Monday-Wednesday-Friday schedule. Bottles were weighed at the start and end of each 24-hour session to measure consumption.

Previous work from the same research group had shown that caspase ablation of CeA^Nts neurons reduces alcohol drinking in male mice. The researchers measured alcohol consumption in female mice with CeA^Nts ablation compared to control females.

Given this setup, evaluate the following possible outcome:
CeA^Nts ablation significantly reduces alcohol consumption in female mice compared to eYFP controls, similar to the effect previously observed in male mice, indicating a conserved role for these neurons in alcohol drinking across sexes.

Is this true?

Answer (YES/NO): NO